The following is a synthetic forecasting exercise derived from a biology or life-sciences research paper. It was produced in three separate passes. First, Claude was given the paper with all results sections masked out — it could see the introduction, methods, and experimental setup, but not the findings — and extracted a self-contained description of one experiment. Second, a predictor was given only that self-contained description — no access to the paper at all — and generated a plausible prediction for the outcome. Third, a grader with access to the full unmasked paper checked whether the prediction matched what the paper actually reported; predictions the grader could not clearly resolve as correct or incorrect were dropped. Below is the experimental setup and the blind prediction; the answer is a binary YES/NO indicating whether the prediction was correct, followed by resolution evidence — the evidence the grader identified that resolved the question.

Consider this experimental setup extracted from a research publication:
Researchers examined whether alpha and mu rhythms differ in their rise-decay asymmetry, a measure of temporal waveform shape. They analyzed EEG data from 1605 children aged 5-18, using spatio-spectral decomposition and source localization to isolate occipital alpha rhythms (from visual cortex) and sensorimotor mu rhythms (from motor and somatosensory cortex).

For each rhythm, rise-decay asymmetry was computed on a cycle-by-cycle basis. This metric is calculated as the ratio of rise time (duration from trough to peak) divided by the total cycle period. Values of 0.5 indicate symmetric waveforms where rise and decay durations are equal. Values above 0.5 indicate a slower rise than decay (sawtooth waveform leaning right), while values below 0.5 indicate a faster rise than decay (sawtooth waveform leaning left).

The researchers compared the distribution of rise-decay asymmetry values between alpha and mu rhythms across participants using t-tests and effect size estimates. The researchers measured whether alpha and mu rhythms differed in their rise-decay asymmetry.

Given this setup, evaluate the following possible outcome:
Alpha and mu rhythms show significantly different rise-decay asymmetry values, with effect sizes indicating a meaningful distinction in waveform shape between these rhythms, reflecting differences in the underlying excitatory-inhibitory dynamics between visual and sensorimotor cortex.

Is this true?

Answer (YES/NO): YES